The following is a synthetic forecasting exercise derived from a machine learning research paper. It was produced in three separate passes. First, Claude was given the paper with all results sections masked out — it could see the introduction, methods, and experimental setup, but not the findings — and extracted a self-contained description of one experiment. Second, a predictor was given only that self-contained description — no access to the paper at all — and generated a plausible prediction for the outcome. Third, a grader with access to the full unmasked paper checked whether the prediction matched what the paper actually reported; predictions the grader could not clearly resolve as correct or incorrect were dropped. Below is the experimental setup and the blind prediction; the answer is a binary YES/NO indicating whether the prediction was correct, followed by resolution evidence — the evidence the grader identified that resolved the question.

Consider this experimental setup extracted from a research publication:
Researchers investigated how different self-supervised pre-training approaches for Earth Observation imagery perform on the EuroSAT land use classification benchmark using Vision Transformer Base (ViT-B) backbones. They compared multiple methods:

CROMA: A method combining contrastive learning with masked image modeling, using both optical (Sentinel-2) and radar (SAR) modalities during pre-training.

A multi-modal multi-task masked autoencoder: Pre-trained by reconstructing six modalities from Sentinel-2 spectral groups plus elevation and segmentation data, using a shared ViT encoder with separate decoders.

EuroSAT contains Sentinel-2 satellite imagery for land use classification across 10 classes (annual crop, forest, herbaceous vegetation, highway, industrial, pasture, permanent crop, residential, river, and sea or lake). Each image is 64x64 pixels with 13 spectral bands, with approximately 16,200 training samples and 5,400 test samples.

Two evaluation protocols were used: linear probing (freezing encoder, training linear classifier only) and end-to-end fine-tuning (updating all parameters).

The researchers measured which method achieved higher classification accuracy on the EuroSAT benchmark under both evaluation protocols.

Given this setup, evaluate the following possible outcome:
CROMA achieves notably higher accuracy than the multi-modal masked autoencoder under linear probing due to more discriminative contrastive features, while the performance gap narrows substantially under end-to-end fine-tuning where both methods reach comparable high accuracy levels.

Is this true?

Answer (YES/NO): YES